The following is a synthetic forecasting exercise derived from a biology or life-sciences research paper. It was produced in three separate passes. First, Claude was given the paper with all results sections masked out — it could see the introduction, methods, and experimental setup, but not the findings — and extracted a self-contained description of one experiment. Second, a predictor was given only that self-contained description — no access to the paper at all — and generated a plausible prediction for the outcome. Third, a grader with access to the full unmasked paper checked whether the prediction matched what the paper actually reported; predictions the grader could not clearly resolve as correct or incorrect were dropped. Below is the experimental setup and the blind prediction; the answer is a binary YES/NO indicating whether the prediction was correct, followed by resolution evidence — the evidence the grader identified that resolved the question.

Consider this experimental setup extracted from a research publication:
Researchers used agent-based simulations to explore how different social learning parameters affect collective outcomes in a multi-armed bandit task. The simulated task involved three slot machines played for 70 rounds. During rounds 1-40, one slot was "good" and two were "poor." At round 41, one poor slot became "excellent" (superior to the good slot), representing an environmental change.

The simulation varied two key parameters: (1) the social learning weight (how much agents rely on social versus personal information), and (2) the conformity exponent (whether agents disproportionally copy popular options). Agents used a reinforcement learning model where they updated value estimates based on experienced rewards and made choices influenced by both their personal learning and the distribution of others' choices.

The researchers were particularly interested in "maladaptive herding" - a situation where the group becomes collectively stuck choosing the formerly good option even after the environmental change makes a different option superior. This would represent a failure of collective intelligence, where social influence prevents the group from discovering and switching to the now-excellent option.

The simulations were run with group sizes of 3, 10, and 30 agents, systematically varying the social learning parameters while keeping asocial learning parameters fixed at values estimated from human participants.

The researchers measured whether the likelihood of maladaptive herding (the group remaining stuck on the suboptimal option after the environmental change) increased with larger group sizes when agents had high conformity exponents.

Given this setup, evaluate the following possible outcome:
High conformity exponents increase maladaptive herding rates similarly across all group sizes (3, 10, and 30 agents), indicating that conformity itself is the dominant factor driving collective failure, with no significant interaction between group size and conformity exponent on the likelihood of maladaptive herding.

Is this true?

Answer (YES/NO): NO